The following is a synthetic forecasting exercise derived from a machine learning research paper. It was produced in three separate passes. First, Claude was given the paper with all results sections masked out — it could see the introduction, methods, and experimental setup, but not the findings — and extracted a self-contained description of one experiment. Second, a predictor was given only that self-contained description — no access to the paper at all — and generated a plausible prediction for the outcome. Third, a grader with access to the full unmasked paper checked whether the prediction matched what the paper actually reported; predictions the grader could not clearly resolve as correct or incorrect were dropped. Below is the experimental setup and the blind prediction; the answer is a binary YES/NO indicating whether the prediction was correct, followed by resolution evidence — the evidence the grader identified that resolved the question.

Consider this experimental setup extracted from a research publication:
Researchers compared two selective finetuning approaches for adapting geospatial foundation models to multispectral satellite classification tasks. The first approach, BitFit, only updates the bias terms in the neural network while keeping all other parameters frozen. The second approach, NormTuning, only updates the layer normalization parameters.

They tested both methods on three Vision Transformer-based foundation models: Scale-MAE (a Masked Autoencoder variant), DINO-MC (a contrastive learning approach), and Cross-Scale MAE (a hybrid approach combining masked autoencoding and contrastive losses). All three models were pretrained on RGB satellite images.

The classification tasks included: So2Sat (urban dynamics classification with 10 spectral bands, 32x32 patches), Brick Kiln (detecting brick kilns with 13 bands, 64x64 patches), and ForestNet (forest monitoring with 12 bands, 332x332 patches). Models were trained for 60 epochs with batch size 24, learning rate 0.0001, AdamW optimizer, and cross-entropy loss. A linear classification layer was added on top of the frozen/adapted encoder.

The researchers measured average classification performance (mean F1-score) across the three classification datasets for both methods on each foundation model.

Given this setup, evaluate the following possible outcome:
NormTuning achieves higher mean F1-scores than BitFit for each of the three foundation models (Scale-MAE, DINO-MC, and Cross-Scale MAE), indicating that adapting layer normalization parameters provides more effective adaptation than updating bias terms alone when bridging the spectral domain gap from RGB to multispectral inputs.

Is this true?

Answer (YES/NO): NO